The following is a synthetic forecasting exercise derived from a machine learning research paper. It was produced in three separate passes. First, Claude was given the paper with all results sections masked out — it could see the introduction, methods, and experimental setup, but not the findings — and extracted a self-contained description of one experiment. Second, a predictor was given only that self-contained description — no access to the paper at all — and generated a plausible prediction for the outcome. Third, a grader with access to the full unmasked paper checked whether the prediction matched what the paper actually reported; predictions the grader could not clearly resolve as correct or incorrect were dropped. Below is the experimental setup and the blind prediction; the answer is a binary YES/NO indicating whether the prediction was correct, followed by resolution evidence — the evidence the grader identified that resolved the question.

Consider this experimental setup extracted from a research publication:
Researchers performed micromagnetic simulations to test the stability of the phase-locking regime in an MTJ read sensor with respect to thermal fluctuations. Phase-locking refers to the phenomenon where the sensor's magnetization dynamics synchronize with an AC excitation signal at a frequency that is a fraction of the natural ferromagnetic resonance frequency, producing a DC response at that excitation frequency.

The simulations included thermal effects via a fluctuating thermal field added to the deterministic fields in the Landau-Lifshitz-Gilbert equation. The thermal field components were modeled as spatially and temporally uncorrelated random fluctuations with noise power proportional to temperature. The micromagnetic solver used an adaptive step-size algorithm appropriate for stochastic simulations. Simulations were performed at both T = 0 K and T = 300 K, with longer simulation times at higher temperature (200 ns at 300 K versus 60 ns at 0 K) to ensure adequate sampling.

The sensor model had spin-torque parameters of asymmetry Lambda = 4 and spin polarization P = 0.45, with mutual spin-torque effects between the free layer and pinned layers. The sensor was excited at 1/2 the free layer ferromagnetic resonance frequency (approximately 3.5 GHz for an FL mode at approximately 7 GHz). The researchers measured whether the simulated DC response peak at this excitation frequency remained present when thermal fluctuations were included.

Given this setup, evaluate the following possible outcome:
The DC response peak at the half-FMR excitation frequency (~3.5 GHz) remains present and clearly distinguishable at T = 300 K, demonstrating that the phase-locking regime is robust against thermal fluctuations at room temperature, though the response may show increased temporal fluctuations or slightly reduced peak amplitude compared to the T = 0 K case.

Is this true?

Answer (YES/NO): YES